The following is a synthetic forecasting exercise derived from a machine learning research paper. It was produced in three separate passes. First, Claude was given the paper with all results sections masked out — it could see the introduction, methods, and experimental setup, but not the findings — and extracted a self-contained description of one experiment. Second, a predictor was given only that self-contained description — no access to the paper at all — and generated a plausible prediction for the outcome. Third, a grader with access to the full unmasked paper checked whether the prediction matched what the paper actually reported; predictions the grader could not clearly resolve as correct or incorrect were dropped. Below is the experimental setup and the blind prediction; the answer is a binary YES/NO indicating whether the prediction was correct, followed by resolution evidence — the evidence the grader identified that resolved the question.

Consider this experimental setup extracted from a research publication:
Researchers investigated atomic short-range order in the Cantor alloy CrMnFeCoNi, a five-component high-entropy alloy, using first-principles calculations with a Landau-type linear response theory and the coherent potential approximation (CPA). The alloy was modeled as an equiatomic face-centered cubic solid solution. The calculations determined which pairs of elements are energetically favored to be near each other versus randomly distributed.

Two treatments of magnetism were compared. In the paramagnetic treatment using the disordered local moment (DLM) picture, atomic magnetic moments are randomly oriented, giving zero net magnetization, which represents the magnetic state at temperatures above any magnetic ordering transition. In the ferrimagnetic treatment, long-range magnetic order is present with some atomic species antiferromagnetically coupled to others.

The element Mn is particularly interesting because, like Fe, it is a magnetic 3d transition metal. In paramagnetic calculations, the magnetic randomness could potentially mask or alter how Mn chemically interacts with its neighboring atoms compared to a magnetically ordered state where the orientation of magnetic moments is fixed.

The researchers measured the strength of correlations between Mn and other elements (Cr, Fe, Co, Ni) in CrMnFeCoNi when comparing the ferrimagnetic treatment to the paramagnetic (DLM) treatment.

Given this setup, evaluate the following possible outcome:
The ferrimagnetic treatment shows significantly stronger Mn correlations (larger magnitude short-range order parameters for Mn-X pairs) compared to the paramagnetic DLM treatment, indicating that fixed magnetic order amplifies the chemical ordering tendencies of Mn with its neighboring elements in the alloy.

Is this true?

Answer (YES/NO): YES